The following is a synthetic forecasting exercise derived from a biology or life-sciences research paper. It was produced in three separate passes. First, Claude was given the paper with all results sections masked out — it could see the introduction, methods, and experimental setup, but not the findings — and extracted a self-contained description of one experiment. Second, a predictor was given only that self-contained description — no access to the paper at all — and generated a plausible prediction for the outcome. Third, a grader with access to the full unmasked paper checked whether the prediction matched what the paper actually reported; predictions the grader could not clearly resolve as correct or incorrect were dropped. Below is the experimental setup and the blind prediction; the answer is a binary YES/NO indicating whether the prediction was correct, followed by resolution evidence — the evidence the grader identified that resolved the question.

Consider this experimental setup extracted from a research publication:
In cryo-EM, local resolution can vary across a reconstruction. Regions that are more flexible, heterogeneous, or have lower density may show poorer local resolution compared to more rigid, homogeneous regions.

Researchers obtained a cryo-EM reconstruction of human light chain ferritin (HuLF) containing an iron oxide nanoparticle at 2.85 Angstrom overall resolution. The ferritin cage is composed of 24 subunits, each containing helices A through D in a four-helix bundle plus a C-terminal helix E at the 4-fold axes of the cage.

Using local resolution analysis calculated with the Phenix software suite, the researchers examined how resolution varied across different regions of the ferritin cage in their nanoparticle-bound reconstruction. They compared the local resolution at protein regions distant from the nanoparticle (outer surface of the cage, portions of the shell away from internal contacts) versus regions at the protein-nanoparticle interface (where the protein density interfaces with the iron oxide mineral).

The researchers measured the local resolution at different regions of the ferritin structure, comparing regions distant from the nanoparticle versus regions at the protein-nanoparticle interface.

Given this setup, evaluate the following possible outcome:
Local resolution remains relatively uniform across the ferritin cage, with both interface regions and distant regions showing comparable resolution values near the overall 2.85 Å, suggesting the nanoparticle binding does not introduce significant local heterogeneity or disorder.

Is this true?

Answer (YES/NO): NO